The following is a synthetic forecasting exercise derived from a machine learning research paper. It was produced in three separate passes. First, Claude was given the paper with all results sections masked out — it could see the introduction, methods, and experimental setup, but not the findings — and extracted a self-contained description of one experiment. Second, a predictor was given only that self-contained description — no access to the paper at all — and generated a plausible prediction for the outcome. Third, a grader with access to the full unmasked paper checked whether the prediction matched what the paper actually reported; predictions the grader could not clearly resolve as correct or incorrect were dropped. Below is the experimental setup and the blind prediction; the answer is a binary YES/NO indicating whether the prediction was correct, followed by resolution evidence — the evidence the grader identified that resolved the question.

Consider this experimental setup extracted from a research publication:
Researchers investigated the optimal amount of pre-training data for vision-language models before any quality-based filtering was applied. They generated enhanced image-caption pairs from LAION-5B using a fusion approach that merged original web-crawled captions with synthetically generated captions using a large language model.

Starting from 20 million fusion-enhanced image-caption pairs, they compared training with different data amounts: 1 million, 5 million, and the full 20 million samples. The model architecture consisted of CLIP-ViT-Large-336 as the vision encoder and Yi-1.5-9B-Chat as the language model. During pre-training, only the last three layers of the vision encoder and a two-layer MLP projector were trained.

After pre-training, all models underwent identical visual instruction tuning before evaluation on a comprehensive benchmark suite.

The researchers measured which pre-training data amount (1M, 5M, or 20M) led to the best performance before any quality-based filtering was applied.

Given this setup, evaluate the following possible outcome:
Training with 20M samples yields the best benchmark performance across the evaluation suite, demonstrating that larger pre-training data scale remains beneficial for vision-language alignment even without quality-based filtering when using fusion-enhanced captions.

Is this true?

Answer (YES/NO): NO